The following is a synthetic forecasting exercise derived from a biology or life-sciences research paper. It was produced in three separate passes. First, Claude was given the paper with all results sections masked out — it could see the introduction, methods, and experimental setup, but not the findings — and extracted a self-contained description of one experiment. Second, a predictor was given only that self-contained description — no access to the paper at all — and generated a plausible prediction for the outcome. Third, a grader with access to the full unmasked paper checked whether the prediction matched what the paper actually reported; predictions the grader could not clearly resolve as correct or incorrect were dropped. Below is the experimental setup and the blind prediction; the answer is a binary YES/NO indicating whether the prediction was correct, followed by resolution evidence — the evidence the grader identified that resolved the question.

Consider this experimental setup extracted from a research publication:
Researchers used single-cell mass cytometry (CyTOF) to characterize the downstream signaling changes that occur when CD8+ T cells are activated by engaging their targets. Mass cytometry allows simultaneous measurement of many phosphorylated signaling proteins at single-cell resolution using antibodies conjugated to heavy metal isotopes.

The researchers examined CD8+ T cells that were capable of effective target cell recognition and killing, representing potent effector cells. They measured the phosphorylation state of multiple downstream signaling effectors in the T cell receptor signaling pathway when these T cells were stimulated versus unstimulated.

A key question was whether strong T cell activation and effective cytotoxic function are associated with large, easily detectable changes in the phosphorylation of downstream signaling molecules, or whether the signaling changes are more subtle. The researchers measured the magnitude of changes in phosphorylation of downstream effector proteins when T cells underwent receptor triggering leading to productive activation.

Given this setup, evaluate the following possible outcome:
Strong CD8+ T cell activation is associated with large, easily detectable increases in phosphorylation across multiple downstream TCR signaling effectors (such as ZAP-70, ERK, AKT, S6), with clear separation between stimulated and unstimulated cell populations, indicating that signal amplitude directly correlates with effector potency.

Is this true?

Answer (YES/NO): NO